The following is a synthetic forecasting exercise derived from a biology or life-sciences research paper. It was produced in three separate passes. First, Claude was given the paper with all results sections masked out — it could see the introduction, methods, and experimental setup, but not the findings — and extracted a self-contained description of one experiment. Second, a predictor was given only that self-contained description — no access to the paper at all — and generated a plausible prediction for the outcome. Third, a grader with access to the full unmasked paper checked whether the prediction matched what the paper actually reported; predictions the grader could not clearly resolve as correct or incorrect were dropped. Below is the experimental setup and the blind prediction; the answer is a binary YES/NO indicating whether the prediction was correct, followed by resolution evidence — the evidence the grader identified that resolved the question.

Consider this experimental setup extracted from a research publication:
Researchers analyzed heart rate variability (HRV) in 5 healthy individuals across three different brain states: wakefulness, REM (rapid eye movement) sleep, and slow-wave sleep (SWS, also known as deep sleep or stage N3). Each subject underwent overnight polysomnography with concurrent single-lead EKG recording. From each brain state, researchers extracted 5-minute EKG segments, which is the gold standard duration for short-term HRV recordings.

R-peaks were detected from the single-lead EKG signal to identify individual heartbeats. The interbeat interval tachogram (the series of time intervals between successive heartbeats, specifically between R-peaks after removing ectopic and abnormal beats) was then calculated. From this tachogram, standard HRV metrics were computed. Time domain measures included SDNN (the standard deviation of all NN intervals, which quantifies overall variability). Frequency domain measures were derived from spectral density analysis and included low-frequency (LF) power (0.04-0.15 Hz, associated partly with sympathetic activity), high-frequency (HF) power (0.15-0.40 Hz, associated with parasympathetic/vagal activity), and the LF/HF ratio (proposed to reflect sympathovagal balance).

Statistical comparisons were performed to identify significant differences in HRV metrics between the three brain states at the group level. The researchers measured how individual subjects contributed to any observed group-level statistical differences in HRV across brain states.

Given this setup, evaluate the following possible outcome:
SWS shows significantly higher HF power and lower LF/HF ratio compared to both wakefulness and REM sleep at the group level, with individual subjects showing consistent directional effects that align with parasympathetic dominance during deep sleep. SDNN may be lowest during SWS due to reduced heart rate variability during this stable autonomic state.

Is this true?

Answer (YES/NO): NO